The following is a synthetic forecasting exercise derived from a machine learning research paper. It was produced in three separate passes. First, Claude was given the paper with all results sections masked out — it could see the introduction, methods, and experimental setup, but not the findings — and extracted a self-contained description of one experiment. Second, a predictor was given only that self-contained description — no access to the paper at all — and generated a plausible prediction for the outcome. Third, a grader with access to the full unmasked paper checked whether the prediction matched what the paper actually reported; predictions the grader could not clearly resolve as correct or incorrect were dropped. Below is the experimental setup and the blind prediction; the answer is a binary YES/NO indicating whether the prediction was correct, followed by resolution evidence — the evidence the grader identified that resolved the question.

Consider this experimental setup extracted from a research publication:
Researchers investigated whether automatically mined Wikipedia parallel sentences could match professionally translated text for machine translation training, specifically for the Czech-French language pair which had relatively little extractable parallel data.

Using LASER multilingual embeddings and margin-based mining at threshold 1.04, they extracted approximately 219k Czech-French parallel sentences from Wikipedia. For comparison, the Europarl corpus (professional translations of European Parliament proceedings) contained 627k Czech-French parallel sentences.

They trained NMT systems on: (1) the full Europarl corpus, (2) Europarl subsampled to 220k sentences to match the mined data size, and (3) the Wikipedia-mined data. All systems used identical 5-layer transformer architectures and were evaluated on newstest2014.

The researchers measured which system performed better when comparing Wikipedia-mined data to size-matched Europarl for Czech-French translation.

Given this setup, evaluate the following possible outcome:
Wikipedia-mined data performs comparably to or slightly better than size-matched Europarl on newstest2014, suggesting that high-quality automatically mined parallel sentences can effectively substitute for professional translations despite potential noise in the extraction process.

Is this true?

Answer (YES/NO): NO